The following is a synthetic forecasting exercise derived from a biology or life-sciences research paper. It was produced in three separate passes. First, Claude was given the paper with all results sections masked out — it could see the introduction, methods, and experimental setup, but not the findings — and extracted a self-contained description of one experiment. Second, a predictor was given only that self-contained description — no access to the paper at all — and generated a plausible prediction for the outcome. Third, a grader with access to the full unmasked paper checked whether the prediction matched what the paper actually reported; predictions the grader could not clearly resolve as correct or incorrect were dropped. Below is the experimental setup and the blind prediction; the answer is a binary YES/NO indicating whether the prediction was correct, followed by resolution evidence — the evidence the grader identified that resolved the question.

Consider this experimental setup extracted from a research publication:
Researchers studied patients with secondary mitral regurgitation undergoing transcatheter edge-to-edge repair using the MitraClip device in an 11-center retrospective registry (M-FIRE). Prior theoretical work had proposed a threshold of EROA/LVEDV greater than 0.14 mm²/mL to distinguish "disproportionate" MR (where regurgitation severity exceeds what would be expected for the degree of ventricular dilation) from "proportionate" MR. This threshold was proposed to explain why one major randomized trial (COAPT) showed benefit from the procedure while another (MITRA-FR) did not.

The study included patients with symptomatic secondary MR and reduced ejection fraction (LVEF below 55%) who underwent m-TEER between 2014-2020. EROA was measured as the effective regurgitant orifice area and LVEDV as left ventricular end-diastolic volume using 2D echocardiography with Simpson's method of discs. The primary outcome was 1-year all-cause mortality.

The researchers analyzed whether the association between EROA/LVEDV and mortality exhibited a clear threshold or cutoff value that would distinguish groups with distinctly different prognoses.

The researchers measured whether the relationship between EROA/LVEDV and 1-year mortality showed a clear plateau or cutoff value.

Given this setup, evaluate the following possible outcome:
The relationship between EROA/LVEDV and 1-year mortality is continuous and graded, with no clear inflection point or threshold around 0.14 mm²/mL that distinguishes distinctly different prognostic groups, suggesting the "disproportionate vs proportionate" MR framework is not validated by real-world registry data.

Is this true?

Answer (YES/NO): YES